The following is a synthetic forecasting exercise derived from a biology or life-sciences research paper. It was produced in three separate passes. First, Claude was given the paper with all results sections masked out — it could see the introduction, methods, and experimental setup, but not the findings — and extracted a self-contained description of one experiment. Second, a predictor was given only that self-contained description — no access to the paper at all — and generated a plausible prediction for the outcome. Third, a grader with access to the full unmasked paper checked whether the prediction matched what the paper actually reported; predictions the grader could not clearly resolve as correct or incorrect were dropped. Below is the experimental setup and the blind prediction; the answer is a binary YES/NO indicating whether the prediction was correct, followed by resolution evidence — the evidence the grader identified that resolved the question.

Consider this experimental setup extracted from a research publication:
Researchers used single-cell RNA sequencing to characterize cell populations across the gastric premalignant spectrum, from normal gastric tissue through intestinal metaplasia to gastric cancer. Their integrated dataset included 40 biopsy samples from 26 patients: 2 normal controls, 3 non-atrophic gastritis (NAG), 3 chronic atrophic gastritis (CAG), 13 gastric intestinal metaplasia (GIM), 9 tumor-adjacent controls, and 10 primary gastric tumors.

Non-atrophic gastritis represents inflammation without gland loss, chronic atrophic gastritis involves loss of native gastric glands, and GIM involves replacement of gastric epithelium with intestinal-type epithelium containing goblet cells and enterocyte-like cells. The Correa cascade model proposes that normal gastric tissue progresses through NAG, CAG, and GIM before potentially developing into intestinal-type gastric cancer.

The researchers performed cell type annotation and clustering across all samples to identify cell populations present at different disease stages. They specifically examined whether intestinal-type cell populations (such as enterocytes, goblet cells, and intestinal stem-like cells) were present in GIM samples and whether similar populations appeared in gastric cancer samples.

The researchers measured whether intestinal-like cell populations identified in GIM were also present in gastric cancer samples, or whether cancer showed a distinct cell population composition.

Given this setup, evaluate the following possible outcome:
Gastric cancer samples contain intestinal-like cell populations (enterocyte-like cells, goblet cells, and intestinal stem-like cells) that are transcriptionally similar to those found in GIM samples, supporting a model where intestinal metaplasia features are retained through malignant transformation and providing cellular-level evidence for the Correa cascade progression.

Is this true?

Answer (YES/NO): NO